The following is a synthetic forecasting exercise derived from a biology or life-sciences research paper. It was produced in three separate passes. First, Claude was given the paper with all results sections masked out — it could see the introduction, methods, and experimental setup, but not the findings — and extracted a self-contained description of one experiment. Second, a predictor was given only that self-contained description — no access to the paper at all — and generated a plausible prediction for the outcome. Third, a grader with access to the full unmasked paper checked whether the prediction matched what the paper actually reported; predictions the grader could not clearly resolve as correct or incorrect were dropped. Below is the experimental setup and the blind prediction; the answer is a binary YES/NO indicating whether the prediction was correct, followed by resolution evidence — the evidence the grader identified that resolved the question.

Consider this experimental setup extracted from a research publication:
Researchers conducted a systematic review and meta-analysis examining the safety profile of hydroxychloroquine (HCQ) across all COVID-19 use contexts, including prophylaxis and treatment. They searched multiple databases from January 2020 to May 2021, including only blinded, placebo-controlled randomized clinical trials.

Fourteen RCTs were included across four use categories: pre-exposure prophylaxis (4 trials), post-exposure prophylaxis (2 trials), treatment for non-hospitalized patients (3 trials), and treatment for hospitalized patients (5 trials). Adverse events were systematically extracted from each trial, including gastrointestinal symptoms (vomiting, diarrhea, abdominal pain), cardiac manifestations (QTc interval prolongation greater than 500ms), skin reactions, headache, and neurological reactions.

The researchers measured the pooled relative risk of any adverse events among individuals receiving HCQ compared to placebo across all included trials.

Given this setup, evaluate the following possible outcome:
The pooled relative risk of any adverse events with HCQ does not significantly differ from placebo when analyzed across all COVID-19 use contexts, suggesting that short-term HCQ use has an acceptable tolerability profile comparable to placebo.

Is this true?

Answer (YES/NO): NO